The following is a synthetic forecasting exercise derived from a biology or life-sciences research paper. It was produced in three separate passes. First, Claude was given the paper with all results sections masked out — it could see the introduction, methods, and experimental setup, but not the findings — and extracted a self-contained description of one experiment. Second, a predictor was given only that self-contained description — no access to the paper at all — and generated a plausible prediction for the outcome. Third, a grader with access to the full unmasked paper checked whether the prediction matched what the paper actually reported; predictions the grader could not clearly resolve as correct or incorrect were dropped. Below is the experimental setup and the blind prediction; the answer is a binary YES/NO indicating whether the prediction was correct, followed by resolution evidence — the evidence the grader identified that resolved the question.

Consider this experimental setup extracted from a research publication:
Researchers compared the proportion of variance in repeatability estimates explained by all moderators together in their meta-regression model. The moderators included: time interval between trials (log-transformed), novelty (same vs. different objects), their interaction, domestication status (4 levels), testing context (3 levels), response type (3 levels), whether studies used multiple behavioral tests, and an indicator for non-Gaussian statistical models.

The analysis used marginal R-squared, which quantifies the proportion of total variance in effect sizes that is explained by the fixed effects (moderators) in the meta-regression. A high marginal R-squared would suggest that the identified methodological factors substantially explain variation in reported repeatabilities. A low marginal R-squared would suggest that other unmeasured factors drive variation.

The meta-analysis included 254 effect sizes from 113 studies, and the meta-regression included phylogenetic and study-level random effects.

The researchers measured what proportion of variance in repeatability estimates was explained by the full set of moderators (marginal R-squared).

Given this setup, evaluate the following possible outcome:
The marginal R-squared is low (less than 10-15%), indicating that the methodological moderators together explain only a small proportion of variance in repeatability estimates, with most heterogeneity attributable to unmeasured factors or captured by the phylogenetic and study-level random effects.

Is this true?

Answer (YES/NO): YES